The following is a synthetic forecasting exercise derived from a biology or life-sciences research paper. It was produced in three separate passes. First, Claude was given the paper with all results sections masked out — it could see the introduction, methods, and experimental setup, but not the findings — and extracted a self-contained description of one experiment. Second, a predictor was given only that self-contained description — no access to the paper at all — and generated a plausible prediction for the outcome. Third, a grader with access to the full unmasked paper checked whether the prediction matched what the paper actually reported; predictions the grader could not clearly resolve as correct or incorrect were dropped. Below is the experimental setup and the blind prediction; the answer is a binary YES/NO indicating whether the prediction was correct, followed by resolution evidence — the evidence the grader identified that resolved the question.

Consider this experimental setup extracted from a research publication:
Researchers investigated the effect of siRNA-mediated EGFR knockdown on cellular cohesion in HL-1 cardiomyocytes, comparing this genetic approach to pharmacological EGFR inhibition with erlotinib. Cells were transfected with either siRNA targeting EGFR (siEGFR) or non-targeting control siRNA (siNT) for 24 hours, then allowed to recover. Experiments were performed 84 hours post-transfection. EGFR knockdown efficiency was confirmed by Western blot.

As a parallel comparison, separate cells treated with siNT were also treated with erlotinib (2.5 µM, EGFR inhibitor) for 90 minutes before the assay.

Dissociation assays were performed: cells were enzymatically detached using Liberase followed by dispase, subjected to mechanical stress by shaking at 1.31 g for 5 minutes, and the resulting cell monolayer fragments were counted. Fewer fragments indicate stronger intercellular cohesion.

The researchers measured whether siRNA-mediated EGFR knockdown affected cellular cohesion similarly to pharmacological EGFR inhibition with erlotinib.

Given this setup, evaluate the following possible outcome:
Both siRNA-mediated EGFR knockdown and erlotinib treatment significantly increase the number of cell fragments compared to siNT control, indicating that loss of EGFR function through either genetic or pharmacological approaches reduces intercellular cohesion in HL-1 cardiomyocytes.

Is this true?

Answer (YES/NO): NO